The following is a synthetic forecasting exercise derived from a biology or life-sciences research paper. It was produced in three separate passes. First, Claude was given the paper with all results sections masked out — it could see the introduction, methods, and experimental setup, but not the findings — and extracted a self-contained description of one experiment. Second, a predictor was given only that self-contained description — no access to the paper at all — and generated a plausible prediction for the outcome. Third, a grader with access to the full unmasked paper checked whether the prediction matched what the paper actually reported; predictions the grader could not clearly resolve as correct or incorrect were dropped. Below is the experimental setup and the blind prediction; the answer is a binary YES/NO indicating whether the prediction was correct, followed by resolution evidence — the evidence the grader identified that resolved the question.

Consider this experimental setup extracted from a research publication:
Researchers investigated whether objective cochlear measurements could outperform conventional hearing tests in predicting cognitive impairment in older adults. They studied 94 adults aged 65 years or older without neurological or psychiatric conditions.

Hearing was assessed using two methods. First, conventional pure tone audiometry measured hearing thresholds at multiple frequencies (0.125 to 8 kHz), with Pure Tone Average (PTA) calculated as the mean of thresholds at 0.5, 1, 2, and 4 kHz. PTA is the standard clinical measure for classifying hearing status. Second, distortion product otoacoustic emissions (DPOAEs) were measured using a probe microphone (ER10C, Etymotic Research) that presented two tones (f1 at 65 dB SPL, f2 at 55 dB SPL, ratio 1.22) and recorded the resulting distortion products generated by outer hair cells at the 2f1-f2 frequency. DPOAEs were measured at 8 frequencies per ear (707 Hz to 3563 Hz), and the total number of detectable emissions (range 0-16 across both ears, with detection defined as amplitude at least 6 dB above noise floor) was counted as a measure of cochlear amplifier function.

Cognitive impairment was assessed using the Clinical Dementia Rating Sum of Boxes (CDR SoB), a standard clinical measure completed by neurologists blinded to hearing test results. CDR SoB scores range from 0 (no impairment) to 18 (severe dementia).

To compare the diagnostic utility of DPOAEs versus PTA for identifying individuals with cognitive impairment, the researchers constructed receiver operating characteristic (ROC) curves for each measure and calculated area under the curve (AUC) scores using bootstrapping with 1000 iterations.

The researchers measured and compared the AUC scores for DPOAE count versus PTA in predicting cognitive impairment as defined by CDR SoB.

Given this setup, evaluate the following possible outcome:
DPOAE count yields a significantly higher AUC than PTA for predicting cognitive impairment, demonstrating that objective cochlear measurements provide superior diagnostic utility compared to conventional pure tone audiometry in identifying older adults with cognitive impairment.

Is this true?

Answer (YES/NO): YES